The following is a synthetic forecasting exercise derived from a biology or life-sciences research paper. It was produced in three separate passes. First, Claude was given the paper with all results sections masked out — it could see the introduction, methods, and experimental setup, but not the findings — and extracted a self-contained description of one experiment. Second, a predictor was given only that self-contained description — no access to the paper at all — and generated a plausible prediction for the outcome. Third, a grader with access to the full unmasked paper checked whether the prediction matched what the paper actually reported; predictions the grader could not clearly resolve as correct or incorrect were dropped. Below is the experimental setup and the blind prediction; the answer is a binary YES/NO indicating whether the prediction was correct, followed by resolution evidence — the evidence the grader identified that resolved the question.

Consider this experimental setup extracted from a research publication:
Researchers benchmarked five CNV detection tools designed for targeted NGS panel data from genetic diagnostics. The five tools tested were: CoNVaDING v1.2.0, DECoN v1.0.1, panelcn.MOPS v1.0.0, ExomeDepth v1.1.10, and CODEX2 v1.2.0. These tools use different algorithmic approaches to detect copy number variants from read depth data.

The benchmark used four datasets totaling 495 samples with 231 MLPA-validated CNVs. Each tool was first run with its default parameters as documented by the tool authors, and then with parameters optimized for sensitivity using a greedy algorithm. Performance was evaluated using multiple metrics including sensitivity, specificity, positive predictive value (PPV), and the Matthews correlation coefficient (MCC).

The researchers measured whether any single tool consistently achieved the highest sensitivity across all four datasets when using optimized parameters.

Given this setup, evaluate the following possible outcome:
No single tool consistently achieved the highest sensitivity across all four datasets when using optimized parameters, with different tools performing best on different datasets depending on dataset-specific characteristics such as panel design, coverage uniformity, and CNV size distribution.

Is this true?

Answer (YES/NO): YES